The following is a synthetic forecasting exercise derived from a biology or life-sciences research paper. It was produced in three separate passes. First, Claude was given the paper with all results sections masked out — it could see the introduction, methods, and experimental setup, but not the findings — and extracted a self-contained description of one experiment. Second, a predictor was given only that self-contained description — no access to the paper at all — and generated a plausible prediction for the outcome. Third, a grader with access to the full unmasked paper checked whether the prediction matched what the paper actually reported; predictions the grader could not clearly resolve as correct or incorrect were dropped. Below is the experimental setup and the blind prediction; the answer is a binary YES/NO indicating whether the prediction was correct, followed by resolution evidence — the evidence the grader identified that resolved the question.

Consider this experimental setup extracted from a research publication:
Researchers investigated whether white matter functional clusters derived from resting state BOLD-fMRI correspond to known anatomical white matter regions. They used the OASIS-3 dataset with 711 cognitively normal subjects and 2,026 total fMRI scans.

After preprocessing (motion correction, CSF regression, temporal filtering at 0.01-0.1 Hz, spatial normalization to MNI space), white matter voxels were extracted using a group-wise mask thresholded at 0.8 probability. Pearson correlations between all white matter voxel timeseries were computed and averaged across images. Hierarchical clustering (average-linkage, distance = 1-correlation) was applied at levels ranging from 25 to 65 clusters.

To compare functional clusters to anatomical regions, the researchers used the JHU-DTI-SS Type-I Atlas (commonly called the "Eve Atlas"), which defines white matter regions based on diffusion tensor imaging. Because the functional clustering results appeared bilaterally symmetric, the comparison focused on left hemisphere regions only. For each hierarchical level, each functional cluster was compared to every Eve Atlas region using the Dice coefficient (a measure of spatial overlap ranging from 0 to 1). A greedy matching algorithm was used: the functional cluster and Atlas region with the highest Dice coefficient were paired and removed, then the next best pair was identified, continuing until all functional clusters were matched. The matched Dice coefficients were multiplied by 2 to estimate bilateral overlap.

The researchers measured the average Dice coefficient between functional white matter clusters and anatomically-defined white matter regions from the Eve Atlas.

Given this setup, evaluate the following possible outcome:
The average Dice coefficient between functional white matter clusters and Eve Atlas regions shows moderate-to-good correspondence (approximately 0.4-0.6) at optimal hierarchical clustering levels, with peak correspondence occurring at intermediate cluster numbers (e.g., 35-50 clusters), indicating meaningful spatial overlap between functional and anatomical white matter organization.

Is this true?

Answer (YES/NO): NO